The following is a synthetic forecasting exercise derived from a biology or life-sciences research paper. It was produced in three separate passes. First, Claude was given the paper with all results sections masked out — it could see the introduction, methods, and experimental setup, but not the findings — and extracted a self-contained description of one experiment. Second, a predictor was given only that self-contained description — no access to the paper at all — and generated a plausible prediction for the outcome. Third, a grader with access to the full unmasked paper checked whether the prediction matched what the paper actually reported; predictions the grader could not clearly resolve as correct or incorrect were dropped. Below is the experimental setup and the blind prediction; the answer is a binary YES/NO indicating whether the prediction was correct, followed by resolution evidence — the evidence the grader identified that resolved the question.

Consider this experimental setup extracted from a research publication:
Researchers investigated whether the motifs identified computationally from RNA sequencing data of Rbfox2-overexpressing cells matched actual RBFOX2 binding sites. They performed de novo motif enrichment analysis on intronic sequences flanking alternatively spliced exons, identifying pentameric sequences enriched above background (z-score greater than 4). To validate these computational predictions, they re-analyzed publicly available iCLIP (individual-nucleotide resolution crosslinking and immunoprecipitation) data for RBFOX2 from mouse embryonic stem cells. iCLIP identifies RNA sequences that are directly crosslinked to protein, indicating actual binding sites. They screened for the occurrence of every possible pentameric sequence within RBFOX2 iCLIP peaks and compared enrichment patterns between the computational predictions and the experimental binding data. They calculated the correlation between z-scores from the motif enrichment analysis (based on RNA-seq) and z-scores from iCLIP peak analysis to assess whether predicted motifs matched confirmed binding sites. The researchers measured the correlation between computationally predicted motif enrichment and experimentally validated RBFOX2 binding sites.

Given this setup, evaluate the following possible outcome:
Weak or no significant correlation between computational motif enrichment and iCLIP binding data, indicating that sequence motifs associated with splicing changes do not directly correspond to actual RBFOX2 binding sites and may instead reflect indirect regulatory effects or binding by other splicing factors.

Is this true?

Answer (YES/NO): NO